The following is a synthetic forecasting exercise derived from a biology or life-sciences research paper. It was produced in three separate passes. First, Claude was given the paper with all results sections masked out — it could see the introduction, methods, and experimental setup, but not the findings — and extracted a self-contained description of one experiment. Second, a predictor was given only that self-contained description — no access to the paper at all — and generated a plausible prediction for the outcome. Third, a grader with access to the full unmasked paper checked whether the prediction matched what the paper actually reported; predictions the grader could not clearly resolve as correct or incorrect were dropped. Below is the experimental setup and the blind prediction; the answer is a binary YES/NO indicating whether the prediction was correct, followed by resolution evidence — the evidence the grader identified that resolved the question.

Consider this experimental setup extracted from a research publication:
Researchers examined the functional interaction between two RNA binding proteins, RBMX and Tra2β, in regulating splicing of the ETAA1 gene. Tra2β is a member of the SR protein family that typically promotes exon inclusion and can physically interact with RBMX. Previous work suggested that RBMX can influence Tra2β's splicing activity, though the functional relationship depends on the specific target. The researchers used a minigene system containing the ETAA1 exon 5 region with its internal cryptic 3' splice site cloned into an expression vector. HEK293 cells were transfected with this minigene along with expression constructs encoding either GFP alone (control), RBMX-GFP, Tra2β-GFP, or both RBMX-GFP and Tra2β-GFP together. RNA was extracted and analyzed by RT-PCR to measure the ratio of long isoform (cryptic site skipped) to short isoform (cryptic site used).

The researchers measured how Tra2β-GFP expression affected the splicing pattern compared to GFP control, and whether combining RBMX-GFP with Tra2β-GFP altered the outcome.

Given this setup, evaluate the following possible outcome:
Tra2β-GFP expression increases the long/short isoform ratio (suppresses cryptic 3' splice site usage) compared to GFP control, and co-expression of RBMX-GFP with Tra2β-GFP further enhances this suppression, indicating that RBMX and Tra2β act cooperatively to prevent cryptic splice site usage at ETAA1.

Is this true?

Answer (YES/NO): YES